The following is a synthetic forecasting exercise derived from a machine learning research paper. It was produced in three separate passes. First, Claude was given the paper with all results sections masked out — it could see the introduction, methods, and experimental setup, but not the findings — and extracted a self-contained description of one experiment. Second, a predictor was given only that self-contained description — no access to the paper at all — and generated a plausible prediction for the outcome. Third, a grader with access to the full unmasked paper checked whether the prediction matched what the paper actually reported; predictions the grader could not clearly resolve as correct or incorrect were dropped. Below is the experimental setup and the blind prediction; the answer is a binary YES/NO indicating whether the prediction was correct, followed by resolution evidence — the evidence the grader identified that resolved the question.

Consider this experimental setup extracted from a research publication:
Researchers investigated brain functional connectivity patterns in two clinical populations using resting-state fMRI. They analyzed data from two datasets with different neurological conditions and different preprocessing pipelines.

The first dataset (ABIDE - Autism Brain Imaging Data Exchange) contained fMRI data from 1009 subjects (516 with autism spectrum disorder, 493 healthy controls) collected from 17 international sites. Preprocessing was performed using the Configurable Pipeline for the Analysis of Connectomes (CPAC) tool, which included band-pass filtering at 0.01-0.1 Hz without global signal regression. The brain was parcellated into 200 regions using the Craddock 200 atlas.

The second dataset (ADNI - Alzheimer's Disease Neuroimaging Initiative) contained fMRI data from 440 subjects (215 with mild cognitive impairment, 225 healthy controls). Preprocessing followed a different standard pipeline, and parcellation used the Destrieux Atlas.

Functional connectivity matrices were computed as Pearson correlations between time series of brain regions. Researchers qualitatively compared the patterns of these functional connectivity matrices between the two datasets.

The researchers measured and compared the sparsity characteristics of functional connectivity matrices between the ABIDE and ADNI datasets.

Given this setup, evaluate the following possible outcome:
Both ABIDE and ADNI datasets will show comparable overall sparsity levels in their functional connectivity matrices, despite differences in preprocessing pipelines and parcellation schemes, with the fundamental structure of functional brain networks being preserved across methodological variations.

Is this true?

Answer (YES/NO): NO